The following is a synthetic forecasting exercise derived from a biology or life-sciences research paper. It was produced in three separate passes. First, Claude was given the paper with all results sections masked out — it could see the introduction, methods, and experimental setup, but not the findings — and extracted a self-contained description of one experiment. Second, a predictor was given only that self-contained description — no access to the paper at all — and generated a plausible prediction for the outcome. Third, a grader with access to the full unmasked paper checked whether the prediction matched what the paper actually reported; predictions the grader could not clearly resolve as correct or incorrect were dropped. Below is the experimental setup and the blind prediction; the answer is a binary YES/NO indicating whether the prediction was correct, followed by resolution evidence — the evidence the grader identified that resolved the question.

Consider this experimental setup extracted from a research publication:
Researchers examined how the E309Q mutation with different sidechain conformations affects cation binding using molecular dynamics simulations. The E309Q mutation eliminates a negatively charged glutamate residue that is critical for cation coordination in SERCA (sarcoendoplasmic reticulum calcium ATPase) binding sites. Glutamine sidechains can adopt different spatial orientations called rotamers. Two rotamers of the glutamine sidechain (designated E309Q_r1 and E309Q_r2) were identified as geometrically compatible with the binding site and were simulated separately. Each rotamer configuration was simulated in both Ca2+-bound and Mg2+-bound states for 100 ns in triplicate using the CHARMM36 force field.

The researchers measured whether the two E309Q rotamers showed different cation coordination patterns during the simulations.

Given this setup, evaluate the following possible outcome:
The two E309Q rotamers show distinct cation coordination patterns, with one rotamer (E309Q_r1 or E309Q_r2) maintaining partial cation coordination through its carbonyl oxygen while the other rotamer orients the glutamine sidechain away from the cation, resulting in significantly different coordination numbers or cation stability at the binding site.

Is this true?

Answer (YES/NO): NO